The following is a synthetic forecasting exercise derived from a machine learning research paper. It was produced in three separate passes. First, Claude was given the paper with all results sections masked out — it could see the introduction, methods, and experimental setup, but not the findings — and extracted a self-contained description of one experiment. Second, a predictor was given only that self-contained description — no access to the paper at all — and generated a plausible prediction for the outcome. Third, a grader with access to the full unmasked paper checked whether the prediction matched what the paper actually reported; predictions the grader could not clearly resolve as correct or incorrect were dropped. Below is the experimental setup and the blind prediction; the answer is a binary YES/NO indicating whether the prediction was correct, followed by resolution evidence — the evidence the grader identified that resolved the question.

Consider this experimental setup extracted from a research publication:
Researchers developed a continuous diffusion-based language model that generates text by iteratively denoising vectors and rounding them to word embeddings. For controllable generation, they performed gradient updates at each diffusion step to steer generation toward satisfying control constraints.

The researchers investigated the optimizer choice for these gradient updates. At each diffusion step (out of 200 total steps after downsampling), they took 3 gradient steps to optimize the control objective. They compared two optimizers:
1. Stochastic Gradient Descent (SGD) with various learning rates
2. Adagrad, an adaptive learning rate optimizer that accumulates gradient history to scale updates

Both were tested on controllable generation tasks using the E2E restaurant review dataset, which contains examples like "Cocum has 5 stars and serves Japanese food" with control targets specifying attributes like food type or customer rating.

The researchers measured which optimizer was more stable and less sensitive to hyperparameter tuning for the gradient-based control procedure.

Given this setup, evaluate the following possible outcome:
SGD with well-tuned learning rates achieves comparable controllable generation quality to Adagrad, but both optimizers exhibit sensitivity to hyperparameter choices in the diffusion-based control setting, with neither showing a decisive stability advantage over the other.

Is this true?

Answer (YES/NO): NO